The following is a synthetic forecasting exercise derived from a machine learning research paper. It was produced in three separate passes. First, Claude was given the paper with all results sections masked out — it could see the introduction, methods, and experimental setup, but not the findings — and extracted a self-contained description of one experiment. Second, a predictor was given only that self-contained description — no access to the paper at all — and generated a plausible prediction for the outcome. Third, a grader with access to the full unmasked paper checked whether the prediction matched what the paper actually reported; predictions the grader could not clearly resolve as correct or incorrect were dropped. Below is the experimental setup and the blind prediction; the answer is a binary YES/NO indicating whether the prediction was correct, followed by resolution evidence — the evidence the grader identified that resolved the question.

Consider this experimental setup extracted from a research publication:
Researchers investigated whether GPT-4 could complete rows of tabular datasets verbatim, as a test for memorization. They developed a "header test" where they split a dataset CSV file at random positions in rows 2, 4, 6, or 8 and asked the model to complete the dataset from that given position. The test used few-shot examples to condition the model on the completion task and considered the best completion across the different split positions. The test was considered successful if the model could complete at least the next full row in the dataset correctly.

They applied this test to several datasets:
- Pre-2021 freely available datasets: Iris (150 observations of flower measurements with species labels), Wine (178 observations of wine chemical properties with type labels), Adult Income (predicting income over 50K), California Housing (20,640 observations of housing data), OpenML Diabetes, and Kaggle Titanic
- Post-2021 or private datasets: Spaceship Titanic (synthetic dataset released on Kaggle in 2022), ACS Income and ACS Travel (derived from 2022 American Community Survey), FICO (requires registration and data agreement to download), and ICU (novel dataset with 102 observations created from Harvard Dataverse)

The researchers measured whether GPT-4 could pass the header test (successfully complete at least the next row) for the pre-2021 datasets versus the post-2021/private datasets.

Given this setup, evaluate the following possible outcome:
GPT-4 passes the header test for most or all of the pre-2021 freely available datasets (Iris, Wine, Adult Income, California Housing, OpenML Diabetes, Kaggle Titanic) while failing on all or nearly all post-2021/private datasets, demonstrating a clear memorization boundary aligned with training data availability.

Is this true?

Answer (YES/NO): YES